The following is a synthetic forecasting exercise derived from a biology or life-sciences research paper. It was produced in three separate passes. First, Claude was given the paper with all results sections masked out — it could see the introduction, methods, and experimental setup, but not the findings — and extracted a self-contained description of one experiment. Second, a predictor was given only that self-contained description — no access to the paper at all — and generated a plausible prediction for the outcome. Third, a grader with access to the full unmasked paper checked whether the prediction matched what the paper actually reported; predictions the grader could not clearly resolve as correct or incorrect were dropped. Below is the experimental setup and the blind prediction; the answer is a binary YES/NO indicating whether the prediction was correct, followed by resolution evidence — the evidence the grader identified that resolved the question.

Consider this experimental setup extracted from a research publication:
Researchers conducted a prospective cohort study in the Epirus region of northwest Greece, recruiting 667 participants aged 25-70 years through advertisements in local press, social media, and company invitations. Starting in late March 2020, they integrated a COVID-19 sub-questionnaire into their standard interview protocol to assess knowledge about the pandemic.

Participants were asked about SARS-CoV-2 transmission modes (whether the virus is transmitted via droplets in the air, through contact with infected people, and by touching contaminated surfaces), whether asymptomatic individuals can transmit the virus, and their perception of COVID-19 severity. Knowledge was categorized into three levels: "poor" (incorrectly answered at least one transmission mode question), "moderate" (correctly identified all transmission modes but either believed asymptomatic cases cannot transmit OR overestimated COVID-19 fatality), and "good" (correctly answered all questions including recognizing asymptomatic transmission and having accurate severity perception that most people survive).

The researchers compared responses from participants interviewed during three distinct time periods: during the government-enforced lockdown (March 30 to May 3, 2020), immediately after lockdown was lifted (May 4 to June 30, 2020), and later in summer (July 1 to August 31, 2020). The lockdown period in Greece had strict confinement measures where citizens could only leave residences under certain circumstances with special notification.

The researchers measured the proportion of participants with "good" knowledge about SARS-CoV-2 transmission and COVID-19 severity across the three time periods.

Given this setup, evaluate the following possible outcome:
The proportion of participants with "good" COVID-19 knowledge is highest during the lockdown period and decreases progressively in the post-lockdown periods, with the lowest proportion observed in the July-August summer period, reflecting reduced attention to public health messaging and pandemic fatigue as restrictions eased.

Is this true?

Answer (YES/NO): NO